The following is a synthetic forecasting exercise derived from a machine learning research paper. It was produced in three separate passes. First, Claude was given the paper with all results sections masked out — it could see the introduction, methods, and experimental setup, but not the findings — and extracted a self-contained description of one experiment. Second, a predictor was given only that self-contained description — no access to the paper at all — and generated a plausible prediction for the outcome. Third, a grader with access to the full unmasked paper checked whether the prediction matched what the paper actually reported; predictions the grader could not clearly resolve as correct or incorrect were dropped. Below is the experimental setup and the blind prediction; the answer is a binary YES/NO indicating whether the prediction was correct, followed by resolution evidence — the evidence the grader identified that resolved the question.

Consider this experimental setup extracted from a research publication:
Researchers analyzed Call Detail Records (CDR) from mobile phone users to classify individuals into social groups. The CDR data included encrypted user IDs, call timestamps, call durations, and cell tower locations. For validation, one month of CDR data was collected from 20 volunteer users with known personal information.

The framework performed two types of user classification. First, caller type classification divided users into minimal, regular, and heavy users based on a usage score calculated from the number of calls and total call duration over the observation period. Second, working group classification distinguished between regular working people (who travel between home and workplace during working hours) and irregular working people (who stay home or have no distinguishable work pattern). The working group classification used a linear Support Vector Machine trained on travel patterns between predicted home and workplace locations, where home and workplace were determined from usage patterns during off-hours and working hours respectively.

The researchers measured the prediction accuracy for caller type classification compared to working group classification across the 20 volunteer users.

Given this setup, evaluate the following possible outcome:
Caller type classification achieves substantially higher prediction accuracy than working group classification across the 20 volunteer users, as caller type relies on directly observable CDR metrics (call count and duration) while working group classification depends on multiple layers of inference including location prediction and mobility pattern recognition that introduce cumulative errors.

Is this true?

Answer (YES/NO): NO